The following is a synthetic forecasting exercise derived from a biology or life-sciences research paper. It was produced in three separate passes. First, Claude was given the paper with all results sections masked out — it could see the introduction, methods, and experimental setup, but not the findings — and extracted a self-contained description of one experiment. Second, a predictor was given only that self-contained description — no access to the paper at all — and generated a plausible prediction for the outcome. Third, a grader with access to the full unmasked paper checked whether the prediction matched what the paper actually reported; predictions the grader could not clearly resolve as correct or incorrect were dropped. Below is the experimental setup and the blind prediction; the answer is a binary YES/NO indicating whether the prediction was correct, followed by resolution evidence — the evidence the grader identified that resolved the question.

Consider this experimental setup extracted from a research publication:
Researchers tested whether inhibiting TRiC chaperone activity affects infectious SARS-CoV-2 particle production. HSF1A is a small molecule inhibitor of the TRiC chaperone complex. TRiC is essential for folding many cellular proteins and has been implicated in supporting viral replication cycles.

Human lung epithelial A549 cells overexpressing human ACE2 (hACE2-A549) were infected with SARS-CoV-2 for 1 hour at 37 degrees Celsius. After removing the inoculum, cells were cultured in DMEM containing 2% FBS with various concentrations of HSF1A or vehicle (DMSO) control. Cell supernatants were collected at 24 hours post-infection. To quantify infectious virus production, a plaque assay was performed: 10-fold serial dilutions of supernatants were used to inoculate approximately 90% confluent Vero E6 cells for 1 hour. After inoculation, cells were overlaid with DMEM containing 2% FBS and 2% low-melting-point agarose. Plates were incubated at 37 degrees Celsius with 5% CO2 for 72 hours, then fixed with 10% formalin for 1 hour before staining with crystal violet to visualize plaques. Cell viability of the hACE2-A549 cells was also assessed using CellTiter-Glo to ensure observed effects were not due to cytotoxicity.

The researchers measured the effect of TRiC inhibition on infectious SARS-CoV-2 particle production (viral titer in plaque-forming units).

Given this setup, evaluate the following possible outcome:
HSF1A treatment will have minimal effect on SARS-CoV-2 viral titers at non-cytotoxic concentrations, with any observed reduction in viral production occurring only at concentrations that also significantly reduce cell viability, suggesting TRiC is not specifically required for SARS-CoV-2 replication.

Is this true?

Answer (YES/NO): NO